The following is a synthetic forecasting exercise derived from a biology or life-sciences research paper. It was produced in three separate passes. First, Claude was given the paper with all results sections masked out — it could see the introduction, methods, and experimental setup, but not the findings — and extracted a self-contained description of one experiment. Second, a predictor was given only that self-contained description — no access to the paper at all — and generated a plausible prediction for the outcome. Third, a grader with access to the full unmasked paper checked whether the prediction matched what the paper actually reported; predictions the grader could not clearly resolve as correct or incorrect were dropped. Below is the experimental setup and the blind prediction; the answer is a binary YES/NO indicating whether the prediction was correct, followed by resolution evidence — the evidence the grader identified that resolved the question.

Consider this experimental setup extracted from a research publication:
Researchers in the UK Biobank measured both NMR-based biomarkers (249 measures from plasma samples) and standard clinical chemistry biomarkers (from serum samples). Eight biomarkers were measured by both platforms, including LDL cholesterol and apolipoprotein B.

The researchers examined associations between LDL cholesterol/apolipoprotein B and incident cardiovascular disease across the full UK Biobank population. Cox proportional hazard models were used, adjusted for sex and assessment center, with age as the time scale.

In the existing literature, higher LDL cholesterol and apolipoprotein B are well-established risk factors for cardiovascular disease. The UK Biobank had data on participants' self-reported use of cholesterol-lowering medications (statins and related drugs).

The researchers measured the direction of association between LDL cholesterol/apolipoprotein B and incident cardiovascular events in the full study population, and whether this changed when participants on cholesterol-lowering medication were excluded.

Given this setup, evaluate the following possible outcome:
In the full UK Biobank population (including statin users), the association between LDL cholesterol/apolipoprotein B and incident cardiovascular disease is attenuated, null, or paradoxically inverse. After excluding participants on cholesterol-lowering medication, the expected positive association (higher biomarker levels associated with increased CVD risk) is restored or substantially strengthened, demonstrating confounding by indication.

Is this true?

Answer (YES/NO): YES